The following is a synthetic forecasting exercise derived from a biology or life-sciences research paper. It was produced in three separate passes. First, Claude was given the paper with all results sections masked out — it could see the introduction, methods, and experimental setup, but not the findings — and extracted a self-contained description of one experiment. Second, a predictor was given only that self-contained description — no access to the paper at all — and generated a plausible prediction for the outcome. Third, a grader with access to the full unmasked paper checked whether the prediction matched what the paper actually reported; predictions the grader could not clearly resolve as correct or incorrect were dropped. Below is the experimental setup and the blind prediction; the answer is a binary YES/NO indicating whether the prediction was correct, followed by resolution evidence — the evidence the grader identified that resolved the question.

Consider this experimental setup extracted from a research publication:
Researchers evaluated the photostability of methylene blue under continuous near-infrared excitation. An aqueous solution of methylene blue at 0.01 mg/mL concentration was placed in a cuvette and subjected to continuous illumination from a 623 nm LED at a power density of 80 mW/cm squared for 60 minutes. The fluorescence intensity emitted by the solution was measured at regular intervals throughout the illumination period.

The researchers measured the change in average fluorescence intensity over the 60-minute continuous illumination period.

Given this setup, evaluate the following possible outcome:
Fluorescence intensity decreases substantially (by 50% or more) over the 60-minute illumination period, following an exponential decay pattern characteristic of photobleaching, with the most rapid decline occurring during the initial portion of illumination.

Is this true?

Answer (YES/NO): NO